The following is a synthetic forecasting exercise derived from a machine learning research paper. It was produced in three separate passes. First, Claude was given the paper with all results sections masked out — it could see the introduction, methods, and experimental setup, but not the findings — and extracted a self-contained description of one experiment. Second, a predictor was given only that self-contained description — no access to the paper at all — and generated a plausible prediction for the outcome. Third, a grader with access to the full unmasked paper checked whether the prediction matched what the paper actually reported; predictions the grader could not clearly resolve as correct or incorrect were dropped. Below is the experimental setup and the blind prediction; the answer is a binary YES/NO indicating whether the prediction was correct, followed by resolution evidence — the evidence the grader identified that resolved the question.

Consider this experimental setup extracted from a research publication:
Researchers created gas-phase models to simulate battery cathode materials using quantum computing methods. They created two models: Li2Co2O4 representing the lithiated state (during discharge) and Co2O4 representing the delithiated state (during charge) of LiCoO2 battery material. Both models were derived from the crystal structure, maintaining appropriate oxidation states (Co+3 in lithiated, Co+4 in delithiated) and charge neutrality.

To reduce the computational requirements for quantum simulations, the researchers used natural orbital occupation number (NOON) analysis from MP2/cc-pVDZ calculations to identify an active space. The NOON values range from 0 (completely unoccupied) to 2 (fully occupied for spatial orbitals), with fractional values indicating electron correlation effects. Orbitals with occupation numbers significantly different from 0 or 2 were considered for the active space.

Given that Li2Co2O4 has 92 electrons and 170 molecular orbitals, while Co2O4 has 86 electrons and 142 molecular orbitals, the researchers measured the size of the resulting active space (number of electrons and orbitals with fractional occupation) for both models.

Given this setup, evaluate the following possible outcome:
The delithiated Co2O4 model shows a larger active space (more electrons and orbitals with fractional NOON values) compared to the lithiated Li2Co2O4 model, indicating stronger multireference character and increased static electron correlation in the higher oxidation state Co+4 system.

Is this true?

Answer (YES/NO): NO